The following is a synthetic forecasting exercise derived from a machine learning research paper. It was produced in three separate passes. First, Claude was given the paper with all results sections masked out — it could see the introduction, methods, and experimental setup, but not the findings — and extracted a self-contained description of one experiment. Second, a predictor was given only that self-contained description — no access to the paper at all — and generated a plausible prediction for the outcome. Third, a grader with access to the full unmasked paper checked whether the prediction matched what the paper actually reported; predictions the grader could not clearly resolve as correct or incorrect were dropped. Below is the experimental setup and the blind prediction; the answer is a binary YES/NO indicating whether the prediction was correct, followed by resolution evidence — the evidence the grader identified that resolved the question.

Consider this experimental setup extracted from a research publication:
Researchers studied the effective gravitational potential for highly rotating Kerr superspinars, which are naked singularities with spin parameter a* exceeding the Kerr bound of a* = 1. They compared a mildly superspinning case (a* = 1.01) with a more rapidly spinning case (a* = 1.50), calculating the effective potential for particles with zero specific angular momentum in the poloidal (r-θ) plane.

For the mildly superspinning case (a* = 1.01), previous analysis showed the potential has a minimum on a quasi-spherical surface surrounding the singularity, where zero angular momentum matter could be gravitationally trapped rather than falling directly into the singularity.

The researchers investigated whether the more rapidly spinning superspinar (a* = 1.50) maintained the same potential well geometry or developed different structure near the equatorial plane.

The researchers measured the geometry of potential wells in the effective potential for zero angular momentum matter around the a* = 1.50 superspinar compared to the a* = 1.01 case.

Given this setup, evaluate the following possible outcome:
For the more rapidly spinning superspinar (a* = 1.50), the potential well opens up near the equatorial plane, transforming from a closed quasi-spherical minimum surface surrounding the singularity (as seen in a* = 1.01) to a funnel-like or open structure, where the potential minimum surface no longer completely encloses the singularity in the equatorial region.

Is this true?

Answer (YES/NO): YES